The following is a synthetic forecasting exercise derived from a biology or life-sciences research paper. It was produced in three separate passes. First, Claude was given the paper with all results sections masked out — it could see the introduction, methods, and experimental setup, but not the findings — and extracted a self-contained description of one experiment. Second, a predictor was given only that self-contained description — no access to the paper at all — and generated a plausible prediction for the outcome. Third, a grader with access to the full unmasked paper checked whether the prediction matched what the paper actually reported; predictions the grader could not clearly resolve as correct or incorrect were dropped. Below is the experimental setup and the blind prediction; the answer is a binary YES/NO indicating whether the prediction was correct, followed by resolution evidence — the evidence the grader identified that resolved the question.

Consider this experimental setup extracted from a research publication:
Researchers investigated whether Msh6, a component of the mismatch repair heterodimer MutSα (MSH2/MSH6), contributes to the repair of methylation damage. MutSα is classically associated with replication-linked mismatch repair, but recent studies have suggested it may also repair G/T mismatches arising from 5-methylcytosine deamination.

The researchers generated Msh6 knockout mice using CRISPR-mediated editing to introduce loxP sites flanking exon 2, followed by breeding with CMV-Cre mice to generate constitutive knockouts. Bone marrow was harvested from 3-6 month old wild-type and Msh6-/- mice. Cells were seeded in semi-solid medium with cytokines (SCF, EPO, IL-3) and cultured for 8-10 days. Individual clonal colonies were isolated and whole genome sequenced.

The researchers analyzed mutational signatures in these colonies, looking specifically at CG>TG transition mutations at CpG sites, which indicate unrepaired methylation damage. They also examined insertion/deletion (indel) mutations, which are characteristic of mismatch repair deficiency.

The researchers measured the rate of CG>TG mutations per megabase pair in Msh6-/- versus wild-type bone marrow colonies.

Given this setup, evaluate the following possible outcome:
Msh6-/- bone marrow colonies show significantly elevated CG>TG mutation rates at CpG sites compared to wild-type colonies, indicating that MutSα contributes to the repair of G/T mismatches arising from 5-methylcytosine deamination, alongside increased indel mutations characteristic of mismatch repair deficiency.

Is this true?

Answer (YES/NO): YES